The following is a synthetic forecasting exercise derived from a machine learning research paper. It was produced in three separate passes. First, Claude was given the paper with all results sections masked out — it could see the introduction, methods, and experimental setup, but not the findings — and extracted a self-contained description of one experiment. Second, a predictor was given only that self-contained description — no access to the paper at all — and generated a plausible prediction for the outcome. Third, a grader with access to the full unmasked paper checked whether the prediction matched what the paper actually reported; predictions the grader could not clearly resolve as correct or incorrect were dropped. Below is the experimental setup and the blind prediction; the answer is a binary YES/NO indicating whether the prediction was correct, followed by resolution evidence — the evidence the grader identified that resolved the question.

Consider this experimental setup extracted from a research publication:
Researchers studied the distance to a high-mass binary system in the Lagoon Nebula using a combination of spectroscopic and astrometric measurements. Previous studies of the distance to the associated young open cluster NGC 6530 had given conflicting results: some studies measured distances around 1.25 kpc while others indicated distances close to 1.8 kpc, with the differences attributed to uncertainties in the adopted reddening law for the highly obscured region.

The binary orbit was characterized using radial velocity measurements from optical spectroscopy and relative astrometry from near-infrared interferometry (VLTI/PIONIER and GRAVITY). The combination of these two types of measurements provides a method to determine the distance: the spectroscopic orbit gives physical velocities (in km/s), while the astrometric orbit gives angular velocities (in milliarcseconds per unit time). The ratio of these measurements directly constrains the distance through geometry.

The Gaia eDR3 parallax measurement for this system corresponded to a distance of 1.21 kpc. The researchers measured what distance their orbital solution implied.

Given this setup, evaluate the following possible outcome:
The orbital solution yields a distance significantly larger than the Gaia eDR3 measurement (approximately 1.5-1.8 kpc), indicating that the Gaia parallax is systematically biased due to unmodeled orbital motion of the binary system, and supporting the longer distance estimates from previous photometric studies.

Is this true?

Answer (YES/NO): NO